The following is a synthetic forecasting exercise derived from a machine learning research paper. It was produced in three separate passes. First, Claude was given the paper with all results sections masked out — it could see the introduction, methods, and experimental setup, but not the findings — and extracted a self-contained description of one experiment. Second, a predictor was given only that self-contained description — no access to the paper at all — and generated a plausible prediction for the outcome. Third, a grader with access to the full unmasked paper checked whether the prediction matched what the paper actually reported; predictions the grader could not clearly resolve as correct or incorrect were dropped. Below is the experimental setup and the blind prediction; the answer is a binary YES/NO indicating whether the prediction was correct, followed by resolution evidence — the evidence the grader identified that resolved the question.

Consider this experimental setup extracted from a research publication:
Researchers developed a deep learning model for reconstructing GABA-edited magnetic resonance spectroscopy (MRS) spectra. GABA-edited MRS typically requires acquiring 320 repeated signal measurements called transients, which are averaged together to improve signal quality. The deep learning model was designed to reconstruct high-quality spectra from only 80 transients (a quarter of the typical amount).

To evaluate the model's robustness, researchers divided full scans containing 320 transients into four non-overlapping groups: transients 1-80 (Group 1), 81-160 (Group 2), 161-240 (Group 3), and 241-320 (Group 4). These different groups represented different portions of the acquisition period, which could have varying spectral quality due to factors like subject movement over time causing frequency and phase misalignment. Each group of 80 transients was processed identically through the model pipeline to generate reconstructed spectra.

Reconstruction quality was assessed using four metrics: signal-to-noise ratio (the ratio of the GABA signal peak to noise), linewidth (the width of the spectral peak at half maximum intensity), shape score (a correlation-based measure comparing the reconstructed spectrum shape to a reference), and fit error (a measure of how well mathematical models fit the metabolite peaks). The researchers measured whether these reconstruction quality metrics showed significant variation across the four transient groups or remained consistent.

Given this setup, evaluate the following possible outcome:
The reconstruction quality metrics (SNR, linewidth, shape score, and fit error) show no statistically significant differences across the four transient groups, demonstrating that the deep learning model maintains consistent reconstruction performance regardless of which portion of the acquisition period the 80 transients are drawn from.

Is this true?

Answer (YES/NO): NO